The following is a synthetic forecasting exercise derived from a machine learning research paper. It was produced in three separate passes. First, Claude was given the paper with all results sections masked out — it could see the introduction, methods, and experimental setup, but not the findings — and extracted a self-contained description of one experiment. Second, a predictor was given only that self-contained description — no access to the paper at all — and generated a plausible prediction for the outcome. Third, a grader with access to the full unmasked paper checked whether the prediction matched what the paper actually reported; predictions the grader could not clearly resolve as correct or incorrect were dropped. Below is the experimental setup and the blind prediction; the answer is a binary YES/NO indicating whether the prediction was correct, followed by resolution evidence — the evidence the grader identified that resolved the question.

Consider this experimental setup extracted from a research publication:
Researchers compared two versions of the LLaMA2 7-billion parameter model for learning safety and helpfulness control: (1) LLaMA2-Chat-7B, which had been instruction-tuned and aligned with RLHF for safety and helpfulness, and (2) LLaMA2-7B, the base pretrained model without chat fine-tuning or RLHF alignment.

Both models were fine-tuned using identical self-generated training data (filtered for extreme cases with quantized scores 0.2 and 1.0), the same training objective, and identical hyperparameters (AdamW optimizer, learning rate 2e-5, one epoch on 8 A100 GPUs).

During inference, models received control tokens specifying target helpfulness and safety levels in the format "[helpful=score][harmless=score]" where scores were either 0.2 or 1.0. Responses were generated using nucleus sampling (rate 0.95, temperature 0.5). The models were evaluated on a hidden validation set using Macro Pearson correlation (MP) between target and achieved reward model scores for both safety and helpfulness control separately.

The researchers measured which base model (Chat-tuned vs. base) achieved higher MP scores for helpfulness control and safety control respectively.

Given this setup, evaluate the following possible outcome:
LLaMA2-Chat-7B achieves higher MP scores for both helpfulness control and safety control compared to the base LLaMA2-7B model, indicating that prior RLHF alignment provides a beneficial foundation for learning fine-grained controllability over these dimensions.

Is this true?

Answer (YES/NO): YES